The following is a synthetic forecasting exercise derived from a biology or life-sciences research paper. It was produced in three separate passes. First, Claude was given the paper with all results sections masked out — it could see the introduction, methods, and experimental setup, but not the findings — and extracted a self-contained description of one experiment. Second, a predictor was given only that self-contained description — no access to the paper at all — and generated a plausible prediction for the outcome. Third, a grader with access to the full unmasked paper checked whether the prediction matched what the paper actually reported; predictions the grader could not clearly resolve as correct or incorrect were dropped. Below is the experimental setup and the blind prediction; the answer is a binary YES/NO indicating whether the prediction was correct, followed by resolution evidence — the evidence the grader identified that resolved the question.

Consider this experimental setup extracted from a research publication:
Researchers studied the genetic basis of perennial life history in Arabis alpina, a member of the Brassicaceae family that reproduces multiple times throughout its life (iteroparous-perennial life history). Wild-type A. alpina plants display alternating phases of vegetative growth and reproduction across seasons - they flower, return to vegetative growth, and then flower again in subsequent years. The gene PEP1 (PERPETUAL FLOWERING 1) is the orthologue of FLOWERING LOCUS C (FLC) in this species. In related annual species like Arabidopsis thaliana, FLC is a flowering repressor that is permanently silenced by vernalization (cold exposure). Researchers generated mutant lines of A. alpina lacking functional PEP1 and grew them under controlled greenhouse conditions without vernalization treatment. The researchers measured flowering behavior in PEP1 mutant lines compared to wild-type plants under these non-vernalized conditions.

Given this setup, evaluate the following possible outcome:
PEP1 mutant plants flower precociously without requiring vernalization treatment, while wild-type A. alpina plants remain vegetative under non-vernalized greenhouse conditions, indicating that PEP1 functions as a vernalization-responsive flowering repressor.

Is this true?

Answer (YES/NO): YES